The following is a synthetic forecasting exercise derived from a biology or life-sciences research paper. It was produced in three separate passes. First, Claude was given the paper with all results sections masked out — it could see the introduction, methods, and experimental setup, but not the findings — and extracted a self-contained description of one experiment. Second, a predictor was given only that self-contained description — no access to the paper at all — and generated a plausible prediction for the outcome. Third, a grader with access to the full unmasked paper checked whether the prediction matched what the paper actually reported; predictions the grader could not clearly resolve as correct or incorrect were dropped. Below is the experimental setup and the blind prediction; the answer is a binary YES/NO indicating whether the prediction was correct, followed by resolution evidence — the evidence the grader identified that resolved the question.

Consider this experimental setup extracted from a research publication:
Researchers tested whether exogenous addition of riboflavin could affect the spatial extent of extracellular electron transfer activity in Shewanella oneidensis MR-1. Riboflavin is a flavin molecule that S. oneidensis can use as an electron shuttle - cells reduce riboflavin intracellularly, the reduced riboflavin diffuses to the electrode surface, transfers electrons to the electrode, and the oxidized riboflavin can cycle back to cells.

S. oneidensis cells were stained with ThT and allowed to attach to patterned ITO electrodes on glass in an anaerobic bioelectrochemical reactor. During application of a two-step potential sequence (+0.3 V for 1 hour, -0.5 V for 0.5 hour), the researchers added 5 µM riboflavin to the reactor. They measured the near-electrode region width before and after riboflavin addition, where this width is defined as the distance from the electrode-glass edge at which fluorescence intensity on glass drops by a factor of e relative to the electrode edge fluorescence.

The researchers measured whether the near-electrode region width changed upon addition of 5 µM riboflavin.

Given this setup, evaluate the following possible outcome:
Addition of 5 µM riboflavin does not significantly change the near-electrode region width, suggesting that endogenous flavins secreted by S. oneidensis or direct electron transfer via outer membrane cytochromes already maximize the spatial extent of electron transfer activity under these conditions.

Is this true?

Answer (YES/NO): NO